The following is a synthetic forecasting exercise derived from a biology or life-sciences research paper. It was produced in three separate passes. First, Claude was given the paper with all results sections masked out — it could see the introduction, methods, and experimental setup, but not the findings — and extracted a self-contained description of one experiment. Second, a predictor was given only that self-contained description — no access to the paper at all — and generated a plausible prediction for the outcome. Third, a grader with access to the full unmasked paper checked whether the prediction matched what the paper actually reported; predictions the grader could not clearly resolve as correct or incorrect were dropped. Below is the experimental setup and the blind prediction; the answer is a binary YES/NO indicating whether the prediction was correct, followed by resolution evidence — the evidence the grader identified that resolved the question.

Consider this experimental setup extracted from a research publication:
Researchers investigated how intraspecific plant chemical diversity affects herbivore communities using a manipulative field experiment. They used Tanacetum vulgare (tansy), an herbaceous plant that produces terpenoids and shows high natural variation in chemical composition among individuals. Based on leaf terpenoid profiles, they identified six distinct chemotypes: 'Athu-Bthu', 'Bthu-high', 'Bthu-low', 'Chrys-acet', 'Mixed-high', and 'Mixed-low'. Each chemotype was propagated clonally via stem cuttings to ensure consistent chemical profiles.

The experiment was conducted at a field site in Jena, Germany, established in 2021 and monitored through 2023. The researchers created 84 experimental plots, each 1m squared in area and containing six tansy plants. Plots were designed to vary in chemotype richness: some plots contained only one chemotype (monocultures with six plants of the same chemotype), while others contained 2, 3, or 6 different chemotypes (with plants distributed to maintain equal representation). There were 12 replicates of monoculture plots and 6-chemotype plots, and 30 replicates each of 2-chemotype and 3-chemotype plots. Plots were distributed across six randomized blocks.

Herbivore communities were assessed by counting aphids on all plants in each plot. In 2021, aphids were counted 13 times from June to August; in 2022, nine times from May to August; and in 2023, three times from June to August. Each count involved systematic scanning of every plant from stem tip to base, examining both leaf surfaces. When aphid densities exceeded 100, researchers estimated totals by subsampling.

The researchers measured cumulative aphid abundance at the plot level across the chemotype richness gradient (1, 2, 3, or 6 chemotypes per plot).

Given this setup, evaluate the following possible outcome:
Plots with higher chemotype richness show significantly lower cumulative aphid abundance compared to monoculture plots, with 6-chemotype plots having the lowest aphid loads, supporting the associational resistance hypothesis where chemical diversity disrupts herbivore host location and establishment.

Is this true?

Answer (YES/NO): NO